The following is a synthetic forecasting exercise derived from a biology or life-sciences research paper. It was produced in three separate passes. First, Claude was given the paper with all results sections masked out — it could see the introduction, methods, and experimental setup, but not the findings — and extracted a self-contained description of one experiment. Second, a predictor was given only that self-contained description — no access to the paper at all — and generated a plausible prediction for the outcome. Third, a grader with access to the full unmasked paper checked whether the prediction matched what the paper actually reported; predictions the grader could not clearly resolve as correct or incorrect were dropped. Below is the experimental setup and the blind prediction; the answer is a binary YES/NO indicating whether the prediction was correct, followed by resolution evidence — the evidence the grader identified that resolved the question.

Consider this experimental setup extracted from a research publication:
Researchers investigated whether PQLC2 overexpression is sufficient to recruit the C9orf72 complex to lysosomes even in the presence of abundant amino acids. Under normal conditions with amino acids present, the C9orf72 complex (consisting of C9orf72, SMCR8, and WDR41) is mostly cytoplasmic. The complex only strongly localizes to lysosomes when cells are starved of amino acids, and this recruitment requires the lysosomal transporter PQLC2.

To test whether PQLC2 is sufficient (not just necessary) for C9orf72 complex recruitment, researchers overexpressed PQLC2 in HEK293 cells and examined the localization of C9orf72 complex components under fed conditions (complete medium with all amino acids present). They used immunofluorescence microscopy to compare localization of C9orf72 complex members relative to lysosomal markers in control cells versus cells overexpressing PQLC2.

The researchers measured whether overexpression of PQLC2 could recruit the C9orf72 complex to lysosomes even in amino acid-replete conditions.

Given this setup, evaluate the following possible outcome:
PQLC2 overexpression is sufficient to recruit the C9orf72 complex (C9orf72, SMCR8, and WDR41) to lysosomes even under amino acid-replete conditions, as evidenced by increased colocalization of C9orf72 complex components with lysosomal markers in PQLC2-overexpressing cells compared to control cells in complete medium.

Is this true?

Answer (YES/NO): YES